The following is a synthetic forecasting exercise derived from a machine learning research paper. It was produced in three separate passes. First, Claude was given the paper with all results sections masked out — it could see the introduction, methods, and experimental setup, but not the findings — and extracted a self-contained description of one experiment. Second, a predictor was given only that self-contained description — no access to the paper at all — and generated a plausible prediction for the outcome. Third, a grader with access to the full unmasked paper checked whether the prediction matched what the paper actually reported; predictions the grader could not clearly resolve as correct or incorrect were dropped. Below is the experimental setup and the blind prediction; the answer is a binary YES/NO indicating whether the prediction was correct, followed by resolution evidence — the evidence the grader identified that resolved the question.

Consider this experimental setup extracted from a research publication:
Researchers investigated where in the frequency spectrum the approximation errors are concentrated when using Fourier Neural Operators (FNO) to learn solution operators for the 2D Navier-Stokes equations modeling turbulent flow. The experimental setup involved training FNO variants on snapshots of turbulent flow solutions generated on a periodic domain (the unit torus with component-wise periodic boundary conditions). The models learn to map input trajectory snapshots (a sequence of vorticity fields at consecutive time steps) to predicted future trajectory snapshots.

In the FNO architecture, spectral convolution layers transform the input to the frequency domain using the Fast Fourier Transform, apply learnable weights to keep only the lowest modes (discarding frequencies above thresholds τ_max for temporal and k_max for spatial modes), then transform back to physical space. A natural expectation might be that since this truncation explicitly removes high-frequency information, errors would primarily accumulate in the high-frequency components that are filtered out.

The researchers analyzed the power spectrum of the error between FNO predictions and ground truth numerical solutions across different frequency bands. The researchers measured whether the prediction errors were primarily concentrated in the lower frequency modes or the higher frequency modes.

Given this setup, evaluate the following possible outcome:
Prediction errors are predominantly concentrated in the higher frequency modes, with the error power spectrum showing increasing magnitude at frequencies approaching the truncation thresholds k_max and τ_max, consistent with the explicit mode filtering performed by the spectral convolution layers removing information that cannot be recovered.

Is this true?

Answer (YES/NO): NO